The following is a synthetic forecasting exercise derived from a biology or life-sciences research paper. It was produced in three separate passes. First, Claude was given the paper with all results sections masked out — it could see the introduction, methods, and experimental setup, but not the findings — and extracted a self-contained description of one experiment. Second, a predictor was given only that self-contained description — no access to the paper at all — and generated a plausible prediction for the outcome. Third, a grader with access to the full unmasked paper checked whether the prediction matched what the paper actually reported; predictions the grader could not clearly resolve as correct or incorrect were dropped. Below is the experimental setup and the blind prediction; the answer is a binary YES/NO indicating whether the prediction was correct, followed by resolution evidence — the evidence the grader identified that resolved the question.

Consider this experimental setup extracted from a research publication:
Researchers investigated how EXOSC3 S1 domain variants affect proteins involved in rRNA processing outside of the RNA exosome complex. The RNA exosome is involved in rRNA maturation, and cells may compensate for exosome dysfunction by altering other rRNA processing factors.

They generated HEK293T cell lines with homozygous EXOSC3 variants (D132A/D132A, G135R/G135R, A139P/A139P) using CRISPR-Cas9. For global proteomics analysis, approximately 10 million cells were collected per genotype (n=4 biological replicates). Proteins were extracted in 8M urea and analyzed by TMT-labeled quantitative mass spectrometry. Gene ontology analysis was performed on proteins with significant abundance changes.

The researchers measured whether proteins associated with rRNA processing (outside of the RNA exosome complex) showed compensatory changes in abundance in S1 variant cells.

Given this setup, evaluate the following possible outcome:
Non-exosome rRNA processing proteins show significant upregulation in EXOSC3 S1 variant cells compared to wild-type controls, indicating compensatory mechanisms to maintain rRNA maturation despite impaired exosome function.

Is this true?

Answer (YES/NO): YES